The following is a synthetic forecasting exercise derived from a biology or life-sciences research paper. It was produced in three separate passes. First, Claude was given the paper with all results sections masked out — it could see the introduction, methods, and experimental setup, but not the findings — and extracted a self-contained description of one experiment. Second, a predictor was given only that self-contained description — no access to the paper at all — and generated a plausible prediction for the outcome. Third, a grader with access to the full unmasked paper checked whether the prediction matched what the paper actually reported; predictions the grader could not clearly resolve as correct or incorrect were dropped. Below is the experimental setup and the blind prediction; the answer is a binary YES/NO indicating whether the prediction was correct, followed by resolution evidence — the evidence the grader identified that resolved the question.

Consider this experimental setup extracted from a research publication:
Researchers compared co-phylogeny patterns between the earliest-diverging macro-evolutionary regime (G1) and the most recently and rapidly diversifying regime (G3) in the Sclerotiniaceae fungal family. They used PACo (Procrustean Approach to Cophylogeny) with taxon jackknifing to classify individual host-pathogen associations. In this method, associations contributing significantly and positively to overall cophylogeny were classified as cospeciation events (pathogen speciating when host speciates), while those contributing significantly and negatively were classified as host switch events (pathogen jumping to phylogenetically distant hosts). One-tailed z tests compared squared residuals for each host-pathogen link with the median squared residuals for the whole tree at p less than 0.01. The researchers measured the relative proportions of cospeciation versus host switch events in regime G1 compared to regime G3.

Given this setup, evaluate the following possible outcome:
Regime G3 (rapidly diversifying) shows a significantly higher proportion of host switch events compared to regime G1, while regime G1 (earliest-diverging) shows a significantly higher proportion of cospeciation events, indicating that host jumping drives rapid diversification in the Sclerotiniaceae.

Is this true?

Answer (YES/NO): YES